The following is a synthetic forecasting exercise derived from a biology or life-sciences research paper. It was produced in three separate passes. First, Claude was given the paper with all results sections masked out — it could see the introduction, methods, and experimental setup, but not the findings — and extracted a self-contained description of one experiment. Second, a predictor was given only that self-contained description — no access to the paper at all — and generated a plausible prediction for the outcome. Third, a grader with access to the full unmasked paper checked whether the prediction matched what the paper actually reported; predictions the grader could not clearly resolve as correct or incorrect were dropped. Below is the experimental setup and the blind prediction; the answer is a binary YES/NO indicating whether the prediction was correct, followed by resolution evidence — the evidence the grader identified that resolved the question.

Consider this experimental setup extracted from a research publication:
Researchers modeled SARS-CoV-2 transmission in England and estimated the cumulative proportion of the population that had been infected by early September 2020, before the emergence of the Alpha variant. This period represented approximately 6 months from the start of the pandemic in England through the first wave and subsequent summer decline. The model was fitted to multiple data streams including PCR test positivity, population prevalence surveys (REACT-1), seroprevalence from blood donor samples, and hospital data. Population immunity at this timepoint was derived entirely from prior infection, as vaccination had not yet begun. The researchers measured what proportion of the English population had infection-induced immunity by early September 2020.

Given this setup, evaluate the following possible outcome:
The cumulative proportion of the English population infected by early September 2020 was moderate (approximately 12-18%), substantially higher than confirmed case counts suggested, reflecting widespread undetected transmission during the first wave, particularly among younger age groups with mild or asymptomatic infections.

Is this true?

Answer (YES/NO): NO